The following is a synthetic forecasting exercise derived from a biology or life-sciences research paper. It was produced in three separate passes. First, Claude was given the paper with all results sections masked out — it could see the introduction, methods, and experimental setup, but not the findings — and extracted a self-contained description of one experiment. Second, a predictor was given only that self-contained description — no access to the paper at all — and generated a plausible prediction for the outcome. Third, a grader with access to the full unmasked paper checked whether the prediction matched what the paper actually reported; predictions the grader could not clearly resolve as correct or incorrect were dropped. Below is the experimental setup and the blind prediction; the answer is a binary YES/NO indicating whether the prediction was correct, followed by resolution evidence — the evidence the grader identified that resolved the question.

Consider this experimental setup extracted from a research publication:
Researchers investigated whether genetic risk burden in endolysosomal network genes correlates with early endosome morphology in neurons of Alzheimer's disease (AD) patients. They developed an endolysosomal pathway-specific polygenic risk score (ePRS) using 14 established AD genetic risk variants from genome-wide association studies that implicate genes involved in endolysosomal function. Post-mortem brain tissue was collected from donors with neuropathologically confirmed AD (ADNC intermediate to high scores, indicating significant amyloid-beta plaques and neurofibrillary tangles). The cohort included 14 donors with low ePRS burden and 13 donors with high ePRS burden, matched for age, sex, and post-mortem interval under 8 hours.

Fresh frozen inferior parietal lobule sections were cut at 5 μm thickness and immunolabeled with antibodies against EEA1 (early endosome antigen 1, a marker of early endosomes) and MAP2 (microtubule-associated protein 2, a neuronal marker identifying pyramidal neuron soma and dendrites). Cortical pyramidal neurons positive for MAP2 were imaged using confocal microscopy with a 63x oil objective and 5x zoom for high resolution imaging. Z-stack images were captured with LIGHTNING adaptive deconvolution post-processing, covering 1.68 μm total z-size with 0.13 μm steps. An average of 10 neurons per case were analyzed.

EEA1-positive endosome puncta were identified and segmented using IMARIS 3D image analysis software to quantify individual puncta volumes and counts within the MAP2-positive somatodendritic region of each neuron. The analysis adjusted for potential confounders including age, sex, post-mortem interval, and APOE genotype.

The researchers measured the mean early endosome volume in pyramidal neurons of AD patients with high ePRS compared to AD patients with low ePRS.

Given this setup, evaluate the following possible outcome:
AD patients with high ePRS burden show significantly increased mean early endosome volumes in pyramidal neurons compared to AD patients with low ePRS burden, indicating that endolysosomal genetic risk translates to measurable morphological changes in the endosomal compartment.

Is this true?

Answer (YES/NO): NO